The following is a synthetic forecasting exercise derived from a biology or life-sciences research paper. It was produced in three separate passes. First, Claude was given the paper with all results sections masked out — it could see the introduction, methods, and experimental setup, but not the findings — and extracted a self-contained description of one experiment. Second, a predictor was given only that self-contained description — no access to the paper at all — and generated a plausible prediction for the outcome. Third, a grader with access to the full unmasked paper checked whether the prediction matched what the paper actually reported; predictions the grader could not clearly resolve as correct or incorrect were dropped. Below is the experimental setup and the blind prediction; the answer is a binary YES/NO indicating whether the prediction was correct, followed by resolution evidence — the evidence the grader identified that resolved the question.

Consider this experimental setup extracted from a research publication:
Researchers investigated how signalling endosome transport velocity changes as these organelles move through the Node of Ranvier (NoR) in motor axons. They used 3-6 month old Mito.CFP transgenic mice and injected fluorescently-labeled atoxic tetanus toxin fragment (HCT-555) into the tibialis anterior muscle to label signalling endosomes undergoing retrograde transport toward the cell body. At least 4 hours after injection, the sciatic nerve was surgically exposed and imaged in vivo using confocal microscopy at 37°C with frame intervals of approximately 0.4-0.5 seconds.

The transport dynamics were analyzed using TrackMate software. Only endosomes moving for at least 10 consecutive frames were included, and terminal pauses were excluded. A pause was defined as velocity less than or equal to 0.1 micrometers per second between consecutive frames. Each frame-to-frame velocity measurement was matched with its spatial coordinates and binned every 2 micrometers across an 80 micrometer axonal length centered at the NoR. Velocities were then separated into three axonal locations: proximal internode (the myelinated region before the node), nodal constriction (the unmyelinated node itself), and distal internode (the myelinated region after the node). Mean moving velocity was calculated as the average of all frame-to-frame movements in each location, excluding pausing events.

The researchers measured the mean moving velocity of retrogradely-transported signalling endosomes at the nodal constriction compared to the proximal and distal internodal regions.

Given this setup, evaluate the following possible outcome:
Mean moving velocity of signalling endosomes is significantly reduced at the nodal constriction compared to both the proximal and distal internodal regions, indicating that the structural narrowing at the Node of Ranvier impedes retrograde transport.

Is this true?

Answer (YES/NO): YES